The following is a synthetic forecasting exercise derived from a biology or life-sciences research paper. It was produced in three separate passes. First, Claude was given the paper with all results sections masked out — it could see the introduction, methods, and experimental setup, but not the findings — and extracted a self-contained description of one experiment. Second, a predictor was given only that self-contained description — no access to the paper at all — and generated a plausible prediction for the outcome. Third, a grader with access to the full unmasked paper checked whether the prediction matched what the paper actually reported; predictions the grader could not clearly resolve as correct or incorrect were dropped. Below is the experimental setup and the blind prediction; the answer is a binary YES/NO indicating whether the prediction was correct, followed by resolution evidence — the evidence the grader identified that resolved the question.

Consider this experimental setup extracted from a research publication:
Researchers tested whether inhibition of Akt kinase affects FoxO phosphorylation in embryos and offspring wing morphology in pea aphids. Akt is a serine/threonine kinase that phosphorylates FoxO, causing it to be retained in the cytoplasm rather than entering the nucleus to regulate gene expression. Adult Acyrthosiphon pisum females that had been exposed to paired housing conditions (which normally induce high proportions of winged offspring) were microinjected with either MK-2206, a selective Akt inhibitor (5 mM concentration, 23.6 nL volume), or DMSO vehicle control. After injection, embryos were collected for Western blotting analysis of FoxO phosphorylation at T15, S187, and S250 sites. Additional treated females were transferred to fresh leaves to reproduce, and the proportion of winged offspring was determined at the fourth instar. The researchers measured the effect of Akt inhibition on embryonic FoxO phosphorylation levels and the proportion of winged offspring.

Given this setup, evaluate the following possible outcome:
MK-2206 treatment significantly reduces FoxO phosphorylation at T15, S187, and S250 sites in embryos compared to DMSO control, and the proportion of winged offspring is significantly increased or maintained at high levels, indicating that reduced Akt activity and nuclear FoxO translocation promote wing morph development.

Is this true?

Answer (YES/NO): NO